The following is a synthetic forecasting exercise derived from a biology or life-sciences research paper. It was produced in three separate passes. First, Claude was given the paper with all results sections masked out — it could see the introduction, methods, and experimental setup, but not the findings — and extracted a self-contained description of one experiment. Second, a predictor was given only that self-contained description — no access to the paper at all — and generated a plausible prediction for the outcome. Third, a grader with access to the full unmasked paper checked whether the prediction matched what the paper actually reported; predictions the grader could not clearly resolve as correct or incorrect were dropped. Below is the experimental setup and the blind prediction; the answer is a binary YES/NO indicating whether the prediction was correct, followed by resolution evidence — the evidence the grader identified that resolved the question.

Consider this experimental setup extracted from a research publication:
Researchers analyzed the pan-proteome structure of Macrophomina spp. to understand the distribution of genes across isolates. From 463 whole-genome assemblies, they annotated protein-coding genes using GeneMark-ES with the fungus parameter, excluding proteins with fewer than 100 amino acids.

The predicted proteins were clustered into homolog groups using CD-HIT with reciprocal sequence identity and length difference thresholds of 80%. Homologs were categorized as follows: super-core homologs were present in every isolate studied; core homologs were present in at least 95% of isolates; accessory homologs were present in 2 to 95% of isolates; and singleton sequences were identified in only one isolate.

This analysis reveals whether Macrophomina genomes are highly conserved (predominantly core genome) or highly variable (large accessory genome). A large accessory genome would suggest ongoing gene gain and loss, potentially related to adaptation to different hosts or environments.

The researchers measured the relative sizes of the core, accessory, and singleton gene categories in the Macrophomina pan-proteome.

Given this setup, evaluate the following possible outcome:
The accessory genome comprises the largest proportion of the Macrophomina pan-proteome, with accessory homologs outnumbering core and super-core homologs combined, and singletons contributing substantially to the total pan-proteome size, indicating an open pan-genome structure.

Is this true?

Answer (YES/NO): NO